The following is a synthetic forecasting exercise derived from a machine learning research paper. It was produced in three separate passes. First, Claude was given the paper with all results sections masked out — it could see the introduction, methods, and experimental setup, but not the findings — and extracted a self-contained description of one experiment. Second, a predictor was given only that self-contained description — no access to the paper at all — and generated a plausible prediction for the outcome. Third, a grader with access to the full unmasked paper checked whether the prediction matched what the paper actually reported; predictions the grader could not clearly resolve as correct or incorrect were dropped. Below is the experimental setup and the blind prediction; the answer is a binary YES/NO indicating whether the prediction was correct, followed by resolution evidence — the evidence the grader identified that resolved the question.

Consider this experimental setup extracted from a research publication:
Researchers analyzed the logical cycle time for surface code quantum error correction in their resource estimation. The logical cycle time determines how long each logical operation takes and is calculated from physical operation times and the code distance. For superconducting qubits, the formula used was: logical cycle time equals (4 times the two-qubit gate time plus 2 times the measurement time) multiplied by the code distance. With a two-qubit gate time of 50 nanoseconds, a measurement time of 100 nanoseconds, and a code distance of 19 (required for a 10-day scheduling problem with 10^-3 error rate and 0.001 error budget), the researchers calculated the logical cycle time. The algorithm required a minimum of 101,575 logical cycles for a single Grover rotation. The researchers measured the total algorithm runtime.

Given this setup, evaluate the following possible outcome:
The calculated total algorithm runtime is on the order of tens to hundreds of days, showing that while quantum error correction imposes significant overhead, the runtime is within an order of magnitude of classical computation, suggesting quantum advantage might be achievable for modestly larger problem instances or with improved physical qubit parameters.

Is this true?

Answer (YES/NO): NO